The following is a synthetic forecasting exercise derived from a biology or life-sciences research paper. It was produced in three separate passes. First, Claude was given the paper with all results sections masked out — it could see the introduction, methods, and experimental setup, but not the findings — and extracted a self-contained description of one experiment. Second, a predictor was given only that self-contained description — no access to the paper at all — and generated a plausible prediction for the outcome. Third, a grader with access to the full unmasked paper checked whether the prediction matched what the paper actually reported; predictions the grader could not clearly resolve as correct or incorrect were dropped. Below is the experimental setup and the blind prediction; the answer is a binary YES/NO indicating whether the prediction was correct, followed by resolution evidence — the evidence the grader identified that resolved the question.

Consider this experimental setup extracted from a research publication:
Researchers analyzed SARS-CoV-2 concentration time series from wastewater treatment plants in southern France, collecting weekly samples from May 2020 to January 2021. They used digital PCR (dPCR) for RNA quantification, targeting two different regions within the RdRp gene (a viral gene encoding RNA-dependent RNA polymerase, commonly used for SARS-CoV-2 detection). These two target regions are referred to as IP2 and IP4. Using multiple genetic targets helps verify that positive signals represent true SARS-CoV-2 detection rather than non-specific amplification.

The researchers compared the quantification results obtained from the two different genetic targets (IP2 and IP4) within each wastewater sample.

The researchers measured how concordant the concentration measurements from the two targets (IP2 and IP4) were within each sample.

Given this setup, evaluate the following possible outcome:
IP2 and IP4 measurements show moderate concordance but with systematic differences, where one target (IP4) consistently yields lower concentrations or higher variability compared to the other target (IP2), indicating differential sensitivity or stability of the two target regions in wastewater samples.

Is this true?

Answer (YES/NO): NO